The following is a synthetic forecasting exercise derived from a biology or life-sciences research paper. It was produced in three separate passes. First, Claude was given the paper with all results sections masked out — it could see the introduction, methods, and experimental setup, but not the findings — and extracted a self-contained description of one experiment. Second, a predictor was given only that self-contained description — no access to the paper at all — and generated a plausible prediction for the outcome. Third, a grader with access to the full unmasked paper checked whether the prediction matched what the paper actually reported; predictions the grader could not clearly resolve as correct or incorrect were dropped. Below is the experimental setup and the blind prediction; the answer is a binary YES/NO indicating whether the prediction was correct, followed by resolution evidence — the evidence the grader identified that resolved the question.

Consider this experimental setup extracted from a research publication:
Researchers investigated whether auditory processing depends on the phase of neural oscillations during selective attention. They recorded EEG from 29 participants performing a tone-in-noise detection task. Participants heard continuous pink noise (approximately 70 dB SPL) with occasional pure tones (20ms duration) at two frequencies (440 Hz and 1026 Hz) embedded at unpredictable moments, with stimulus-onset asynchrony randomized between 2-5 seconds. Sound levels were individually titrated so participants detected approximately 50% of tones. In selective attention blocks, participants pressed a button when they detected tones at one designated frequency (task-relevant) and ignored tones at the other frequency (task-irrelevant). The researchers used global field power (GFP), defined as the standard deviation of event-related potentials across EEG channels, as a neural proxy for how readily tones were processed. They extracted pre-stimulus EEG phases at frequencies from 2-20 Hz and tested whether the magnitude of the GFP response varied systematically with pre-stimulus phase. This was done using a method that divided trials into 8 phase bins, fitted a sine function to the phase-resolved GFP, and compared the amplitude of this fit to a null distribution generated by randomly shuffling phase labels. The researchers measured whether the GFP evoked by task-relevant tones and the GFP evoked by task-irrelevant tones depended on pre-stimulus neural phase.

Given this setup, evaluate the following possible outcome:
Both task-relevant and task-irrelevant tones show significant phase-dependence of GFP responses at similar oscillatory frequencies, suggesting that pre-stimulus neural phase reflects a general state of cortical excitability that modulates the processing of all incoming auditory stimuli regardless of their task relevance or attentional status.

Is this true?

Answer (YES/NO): NO